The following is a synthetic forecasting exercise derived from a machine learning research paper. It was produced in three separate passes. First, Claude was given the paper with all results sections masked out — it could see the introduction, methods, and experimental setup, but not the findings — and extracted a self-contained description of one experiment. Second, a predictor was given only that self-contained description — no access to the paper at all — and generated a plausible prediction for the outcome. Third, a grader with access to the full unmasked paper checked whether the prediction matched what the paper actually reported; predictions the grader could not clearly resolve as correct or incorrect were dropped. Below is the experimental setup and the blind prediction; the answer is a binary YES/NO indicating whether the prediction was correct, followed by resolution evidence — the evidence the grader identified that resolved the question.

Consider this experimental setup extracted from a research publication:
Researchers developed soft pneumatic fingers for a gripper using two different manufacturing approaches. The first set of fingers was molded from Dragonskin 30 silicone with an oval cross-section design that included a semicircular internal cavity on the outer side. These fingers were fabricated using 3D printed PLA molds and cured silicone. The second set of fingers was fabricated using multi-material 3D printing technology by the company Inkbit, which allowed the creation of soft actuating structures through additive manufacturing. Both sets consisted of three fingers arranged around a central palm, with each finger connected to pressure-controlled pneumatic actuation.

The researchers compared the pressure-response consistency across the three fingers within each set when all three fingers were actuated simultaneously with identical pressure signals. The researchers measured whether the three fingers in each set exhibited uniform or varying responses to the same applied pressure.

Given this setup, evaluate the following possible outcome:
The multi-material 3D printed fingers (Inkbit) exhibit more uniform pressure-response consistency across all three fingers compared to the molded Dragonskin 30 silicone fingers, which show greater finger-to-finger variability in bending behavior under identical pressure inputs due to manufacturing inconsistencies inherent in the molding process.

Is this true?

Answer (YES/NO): YES